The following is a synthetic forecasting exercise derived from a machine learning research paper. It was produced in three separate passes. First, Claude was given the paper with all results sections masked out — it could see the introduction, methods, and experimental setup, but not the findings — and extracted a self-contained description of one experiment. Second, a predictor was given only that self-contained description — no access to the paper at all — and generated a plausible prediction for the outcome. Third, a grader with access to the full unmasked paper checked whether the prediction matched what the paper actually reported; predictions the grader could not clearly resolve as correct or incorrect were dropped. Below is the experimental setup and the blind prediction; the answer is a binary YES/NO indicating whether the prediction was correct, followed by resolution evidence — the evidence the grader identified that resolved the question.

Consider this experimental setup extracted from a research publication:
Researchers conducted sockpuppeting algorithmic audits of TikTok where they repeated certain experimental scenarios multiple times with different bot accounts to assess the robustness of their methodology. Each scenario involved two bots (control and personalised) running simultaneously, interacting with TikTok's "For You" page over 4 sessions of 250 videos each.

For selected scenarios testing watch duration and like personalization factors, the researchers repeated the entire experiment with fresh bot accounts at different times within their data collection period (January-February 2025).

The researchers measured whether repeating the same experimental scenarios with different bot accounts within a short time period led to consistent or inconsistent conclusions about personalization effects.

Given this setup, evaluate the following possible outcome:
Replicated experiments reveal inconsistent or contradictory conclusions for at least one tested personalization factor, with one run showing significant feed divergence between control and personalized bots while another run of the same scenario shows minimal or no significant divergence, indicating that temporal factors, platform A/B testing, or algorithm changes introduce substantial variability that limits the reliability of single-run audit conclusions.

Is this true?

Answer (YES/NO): NO